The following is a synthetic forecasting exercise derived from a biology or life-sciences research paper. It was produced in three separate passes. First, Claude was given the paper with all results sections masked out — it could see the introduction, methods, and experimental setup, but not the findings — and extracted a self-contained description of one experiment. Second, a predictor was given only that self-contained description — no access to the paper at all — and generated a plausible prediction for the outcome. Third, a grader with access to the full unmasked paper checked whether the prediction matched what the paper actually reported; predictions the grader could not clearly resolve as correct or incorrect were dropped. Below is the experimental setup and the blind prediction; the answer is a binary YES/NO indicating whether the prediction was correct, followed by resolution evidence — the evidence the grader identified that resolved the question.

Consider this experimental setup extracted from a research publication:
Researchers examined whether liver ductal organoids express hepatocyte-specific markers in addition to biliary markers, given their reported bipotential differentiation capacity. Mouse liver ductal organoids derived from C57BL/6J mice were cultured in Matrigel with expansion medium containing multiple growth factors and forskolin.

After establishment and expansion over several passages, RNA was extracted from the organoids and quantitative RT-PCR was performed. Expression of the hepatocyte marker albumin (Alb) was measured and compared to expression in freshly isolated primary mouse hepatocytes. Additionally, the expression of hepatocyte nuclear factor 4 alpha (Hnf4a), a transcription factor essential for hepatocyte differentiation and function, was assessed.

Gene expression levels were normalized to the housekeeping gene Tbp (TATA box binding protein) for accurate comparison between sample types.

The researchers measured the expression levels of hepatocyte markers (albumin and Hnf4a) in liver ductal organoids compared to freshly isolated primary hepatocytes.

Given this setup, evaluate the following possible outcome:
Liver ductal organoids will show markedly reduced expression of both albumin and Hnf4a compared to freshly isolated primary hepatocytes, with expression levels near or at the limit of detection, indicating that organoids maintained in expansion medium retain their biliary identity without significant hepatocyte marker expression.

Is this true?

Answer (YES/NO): YES